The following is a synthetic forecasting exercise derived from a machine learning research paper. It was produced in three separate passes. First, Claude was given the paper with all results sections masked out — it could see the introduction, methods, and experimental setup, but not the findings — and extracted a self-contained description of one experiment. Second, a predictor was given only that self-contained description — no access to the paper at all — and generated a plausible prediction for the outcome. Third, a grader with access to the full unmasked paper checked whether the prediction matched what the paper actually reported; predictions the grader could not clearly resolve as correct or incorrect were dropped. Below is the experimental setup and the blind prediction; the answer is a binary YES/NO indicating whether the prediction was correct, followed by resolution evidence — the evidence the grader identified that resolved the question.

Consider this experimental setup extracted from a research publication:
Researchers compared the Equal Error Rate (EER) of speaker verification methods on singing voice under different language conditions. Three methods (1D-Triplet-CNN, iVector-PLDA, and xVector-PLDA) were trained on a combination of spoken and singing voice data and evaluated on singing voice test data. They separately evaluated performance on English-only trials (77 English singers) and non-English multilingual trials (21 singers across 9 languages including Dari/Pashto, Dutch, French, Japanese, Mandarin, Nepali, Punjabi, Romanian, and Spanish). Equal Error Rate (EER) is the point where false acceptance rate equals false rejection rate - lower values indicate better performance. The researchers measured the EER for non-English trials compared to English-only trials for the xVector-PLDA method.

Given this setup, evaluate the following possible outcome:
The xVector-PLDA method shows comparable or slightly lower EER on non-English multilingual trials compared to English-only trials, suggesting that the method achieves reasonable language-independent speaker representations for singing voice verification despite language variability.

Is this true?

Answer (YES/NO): NO